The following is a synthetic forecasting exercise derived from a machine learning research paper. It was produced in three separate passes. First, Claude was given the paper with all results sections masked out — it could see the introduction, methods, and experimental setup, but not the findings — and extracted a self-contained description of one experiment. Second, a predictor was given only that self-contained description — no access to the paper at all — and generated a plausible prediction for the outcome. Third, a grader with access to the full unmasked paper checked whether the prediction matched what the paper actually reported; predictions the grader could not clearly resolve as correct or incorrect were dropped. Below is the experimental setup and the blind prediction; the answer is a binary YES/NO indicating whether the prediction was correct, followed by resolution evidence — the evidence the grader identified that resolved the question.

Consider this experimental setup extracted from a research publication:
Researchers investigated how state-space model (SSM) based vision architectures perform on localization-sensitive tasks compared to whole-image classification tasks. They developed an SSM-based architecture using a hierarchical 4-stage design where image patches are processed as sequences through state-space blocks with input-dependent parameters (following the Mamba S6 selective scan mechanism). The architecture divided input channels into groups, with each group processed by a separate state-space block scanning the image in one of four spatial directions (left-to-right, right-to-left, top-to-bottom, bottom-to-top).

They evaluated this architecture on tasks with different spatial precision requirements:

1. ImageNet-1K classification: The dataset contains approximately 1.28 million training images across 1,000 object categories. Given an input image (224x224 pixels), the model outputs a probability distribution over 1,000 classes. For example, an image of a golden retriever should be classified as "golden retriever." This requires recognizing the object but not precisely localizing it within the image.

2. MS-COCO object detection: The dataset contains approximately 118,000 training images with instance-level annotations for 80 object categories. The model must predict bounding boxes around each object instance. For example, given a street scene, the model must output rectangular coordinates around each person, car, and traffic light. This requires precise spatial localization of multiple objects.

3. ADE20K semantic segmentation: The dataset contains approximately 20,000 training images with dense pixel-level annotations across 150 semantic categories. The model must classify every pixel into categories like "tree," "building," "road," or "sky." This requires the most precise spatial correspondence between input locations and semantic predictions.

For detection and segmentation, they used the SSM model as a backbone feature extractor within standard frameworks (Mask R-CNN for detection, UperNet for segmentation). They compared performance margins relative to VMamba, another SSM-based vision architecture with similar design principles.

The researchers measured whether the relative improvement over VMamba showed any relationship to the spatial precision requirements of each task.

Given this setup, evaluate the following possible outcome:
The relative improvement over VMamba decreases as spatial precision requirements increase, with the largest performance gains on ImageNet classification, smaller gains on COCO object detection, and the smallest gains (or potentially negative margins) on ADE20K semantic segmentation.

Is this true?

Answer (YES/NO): NO